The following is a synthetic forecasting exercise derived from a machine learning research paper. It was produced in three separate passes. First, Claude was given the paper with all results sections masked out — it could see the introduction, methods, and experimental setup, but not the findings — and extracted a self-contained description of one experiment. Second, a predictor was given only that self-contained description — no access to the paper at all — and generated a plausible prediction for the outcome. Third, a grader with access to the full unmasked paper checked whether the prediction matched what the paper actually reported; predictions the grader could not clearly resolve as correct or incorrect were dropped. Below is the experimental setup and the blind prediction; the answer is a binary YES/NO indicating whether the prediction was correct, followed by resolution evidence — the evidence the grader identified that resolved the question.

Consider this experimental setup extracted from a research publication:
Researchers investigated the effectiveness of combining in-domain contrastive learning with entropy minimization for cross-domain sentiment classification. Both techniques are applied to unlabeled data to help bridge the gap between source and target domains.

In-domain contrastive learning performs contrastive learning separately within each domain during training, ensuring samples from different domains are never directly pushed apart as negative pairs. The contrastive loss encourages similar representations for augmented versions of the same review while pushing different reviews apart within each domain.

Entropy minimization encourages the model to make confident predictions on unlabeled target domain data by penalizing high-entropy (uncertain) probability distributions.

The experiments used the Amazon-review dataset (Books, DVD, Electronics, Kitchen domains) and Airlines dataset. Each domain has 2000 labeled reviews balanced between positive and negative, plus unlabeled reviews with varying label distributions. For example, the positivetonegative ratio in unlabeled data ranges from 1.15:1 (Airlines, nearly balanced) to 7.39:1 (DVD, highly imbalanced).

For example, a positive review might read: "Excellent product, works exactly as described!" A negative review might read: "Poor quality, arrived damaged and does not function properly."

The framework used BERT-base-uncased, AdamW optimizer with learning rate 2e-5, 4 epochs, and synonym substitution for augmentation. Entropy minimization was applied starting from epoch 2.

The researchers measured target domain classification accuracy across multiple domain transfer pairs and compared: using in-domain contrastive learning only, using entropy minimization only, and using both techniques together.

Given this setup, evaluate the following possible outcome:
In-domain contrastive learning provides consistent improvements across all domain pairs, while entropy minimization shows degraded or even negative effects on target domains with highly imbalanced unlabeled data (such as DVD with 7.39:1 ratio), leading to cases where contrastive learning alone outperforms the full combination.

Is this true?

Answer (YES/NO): NO